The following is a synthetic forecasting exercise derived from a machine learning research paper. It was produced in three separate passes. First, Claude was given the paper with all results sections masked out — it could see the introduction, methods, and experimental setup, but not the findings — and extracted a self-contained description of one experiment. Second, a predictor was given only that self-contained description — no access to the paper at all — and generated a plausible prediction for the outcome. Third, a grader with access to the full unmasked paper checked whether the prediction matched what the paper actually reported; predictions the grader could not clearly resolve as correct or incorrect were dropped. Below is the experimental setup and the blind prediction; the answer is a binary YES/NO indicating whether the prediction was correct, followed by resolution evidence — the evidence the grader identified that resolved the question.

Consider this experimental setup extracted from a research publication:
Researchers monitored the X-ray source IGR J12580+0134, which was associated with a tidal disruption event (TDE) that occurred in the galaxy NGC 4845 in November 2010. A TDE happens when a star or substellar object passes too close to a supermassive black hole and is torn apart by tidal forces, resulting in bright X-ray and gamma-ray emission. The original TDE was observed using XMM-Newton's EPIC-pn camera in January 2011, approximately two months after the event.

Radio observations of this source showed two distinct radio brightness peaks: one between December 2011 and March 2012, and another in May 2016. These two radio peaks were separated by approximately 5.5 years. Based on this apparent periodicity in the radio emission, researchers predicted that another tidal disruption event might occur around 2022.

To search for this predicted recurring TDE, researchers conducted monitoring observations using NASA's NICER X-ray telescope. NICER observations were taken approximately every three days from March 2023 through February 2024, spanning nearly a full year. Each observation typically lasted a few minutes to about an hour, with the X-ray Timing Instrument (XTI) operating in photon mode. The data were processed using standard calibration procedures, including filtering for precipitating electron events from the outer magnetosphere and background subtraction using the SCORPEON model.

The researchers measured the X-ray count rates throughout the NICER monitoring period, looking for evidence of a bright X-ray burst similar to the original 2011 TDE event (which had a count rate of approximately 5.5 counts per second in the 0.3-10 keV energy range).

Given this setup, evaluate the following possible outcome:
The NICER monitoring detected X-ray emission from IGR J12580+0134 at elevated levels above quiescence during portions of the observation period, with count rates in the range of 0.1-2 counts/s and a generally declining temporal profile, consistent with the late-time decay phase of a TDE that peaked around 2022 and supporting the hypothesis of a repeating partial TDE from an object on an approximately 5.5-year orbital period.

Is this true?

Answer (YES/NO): NO